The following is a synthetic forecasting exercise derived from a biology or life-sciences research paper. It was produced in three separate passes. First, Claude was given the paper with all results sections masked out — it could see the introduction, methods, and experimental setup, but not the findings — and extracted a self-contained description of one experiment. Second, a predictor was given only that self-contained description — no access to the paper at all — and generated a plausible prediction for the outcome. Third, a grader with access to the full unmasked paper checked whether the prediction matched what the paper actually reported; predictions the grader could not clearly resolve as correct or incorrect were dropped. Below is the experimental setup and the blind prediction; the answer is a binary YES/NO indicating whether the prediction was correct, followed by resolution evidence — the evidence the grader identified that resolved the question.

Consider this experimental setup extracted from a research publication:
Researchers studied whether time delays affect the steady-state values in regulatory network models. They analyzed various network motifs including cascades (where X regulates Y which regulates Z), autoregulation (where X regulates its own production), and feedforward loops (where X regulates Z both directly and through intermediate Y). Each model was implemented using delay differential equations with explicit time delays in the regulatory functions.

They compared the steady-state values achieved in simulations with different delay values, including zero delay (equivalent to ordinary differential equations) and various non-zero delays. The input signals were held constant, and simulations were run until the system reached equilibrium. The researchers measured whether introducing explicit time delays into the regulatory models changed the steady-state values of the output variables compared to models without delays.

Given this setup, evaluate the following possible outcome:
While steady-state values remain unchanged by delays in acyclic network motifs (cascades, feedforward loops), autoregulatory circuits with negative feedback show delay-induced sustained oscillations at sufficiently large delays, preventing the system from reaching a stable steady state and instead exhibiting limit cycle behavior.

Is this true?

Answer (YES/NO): NO